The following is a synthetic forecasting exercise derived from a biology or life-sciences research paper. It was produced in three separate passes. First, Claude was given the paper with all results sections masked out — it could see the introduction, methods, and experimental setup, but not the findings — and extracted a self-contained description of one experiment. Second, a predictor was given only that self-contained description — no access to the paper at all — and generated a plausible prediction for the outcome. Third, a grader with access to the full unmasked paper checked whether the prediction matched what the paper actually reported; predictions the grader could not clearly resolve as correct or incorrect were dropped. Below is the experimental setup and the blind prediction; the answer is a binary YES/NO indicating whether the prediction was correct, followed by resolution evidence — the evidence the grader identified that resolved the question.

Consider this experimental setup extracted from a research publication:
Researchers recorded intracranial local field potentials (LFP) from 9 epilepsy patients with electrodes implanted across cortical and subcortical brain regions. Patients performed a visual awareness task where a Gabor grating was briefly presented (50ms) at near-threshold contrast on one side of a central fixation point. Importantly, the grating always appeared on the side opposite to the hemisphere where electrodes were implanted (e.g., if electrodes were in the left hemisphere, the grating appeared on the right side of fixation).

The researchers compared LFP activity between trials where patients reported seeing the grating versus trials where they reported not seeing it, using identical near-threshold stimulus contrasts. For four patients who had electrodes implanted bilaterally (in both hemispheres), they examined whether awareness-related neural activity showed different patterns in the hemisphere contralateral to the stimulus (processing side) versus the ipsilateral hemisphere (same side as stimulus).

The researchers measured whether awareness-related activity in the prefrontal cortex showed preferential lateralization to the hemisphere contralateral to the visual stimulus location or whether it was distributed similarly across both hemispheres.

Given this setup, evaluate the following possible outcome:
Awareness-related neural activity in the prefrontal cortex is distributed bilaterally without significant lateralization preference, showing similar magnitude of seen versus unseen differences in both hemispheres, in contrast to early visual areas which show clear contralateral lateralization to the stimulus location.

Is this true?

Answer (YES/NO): NO